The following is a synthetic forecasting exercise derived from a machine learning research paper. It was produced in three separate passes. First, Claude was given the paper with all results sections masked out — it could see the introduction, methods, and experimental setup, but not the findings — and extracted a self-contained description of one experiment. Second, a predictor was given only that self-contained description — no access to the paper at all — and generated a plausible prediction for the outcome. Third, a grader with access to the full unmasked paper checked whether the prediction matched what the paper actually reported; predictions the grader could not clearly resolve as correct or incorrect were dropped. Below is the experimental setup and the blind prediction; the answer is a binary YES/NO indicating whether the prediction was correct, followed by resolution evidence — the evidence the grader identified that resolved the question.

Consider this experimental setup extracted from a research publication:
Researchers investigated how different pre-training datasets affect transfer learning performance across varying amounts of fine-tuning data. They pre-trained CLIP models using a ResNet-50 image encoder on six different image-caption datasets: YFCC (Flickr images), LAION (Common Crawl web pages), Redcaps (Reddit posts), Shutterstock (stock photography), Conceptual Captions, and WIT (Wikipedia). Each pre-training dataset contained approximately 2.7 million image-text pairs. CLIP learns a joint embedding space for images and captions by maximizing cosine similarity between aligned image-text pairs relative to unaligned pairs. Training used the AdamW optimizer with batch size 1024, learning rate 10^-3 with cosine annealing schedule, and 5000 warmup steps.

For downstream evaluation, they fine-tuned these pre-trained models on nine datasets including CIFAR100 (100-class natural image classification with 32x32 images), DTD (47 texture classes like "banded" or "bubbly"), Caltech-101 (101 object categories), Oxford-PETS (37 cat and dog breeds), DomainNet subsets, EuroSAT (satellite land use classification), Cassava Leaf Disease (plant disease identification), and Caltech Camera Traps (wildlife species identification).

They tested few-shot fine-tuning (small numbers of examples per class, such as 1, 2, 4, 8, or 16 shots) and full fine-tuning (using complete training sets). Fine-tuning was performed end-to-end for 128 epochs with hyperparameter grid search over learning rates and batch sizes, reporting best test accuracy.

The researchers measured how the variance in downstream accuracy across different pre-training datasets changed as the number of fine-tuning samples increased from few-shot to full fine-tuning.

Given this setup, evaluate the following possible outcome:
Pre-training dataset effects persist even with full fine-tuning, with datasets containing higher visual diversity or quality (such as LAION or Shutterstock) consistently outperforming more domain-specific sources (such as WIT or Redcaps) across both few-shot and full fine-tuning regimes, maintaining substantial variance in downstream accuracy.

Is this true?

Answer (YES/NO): NO